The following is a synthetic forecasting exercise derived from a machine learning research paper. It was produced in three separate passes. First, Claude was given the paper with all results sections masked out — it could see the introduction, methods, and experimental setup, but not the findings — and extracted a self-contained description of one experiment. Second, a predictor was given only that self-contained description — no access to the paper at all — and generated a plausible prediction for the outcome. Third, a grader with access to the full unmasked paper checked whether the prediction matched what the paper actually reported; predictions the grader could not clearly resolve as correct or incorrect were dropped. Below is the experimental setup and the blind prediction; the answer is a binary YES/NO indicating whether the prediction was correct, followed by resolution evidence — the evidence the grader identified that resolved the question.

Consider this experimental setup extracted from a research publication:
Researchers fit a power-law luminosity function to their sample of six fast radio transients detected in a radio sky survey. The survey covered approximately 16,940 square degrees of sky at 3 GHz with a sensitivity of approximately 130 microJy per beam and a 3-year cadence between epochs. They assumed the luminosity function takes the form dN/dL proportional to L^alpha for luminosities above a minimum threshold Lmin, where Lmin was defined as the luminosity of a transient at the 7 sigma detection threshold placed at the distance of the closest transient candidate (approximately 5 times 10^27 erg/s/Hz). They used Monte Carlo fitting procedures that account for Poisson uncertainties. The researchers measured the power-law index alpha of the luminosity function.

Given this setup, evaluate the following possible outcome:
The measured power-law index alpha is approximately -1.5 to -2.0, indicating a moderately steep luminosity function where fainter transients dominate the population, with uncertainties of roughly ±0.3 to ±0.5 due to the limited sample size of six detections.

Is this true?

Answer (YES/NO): NO